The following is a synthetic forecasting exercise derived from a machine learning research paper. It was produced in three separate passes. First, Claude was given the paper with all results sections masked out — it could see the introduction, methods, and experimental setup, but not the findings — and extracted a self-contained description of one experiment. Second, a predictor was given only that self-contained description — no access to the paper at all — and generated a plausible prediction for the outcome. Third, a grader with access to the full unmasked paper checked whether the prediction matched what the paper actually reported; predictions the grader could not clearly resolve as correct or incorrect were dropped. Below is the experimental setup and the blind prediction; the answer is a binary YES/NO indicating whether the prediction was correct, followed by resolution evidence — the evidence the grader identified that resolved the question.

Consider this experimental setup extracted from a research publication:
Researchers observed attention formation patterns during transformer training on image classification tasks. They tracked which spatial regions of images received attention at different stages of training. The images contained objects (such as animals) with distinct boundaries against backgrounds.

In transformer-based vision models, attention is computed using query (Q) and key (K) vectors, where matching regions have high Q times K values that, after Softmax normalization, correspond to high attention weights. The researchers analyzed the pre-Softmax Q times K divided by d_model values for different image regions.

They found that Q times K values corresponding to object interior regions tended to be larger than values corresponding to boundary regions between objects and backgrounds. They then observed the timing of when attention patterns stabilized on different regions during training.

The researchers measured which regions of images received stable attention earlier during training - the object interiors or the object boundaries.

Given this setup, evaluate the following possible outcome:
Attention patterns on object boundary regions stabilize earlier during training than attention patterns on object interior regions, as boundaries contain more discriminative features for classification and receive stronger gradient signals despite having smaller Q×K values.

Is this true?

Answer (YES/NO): NO